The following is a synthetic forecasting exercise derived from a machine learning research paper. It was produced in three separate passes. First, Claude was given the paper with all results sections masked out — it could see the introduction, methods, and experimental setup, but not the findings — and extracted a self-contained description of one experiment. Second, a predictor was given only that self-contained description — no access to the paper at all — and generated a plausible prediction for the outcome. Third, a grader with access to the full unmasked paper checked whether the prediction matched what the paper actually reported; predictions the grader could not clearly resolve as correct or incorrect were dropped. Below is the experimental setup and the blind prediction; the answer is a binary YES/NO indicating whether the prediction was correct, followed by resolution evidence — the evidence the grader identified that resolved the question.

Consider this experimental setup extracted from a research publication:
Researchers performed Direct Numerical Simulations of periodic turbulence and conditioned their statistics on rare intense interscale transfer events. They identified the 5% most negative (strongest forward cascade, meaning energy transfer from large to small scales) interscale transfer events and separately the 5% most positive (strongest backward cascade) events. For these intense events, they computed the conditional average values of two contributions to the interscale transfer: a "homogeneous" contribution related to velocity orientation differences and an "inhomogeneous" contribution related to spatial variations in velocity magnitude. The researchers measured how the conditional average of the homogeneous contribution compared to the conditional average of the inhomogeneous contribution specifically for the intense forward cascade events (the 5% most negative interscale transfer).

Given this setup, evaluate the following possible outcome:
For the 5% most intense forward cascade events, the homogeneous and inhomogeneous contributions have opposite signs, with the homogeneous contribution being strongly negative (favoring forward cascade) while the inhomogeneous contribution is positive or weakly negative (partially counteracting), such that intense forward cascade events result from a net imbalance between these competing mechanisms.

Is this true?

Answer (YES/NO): NO